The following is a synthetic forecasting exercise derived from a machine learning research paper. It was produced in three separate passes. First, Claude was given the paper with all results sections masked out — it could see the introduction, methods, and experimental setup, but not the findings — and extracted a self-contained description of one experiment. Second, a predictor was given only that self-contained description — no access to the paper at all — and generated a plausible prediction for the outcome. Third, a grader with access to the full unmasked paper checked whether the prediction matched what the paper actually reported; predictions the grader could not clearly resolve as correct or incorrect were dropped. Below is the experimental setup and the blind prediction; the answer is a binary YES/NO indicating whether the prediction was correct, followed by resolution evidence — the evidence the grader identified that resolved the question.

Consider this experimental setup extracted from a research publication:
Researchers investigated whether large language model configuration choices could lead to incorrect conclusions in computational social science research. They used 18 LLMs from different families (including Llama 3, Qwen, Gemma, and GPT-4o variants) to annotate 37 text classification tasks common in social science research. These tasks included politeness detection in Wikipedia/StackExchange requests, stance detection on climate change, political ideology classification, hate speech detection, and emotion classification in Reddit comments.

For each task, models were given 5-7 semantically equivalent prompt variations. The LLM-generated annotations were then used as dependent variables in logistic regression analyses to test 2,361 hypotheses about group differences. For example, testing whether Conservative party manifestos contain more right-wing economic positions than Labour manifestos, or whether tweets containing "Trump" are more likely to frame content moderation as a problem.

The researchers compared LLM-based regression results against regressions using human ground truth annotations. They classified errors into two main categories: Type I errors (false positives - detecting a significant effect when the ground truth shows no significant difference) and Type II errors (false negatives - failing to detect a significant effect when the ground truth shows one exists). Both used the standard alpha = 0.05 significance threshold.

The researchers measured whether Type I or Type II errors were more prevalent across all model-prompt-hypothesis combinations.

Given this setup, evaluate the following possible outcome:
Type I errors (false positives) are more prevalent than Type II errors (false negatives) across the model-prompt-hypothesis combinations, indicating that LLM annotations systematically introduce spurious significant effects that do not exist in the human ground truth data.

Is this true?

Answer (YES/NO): NO